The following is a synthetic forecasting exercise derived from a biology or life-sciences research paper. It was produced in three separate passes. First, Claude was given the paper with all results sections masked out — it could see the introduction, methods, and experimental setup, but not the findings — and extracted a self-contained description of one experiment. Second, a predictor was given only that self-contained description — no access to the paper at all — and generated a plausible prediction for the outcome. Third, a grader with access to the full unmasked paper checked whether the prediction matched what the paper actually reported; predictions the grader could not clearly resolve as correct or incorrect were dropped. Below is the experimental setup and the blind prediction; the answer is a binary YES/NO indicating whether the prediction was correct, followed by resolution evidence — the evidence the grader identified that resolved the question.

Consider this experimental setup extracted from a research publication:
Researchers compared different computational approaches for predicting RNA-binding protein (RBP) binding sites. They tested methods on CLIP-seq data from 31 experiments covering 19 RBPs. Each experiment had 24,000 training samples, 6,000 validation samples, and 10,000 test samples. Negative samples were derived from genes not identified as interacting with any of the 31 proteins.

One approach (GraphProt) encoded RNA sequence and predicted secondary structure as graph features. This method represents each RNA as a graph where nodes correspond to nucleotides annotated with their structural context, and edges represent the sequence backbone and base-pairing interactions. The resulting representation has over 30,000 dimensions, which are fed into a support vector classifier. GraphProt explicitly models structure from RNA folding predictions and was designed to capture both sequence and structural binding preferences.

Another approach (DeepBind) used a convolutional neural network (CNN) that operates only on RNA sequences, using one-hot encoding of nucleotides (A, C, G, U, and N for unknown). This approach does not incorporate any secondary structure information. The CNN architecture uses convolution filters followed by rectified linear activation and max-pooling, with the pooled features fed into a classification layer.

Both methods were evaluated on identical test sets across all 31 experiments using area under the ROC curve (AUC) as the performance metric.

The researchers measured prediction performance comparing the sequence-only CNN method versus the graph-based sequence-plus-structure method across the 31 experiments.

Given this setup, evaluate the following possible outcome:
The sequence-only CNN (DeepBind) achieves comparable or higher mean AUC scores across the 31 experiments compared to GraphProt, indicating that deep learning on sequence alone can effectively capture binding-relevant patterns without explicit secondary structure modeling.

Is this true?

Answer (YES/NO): YES